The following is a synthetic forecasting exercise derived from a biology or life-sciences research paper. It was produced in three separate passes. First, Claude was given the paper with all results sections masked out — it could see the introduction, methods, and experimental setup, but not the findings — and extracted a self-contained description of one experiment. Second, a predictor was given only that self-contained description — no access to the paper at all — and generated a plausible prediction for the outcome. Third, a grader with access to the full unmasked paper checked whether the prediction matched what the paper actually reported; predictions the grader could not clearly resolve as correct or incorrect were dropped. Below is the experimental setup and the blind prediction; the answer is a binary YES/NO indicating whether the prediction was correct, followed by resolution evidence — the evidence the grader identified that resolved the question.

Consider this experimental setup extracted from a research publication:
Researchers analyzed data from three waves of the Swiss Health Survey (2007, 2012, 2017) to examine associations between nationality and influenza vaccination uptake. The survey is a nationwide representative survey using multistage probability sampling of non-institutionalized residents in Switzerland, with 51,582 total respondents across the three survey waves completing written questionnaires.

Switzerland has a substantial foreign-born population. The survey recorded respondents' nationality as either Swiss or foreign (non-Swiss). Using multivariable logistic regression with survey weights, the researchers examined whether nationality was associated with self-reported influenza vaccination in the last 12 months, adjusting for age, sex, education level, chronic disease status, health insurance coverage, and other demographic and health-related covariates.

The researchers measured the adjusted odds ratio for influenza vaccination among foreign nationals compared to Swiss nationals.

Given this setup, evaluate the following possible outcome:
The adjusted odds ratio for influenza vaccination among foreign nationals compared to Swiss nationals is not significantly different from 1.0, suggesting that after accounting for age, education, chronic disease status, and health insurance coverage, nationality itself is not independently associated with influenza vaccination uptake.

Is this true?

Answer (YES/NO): YES